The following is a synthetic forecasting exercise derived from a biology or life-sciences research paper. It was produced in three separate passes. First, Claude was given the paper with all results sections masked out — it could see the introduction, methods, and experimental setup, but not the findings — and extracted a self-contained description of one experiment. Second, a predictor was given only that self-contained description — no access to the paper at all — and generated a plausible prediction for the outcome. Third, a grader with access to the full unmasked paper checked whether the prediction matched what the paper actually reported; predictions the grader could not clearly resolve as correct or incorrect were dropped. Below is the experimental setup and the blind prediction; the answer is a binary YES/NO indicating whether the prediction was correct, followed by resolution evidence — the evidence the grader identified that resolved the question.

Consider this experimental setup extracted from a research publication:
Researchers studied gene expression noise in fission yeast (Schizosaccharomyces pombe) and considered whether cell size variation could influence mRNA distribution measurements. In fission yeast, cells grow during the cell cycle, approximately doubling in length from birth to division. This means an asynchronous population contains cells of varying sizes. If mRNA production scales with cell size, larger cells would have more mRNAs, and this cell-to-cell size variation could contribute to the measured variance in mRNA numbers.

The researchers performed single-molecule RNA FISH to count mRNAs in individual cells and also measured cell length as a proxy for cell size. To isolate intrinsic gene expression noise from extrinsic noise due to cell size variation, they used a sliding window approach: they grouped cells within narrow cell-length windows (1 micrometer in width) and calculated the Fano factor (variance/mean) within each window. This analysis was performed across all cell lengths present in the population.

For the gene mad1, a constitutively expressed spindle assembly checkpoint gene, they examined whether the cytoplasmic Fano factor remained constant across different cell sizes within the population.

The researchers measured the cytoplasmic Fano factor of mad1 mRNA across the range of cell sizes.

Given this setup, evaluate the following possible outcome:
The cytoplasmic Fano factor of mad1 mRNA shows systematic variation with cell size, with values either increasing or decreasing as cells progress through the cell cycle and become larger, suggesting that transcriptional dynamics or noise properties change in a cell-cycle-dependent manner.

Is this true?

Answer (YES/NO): YES